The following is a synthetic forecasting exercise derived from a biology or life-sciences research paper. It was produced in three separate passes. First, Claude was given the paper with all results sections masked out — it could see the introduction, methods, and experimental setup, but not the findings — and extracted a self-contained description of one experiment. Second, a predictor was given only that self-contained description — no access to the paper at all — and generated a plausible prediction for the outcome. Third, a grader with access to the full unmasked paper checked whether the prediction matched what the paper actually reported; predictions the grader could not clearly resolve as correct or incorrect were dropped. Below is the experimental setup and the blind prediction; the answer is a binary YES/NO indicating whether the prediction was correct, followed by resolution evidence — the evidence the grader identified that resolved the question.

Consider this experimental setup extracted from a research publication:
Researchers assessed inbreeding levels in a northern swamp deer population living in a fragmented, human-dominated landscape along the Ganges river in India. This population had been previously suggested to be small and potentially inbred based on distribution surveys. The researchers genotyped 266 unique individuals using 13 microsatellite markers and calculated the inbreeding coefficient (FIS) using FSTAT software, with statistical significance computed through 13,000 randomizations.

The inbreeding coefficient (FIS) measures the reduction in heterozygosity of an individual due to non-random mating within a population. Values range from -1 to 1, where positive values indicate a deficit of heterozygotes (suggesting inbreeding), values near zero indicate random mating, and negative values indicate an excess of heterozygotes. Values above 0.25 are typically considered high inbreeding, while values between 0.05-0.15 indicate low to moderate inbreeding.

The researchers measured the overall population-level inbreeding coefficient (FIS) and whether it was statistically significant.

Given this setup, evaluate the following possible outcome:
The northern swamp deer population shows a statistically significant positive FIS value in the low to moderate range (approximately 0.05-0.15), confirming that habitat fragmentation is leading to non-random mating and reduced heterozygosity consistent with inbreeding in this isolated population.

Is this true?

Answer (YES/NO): YES